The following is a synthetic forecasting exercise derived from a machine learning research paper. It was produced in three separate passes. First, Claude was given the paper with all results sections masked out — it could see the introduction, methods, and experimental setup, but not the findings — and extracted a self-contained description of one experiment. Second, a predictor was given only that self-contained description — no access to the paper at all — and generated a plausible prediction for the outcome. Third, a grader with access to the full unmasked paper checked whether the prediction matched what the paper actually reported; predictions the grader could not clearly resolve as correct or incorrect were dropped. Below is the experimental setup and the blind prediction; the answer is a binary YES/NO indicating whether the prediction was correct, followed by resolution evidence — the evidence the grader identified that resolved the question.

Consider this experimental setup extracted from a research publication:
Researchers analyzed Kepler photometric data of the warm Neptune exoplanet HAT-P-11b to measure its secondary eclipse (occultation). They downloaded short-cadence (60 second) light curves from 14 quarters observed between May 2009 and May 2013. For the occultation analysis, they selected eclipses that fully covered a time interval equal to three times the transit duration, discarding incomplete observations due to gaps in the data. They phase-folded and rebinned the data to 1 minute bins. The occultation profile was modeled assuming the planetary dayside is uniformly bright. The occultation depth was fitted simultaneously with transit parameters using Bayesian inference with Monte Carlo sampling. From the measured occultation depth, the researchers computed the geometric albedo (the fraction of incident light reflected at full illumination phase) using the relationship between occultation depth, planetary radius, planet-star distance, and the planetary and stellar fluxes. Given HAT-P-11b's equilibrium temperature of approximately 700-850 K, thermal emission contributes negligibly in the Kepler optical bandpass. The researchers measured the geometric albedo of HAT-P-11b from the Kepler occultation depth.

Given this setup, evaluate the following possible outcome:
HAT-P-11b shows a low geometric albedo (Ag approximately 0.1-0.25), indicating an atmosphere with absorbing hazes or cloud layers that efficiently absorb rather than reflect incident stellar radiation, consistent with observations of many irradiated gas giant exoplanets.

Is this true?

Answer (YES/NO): NO